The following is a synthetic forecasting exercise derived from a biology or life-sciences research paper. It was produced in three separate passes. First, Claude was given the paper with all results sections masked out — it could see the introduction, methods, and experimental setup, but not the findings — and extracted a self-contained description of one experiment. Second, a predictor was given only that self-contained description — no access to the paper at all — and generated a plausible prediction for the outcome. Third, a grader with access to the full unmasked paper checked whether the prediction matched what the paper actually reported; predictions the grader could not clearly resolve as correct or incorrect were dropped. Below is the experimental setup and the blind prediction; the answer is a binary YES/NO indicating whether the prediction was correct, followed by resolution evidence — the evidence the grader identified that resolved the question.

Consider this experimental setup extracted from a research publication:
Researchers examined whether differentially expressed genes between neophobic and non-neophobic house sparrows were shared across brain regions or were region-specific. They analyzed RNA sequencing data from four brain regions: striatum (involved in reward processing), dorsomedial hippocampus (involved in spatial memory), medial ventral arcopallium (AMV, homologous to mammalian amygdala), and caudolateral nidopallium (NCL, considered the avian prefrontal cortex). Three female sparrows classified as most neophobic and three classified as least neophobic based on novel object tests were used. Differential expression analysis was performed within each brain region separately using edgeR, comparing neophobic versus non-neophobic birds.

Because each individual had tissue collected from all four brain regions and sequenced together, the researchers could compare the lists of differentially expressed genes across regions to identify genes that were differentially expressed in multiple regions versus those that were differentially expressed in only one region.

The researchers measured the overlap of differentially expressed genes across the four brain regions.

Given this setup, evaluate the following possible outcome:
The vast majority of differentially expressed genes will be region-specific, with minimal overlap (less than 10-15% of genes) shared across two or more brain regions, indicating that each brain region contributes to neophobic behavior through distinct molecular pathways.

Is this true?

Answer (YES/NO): YES